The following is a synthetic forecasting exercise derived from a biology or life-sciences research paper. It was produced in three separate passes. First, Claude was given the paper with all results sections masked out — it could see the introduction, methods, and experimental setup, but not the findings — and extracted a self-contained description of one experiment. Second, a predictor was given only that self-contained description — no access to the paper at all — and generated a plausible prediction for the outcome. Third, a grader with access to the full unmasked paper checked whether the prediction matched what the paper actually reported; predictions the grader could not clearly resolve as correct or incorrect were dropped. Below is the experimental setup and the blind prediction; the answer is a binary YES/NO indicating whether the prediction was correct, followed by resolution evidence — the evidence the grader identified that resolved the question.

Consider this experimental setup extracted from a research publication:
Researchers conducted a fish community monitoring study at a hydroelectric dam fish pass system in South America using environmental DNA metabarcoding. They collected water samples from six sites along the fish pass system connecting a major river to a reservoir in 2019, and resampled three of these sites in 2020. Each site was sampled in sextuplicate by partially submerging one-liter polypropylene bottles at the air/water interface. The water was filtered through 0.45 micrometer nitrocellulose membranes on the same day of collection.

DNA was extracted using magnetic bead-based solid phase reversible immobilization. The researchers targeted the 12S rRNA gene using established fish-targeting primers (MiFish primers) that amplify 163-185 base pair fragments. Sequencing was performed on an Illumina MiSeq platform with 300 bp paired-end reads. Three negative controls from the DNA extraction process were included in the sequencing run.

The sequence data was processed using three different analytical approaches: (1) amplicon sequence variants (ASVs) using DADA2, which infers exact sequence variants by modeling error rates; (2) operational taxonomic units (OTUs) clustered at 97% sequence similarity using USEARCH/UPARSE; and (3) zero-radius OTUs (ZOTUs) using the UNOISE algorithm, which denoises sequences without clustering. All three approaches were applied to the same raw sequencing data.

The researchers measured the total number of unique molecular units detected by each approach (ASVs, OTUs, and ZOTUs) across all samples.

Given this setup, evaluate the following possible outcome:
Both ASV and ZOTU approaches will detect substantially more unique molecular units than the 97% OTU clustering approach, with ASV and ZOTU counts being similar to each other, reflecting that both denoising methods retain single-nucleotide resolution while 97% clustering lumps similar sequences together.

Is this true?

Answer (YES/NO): NO